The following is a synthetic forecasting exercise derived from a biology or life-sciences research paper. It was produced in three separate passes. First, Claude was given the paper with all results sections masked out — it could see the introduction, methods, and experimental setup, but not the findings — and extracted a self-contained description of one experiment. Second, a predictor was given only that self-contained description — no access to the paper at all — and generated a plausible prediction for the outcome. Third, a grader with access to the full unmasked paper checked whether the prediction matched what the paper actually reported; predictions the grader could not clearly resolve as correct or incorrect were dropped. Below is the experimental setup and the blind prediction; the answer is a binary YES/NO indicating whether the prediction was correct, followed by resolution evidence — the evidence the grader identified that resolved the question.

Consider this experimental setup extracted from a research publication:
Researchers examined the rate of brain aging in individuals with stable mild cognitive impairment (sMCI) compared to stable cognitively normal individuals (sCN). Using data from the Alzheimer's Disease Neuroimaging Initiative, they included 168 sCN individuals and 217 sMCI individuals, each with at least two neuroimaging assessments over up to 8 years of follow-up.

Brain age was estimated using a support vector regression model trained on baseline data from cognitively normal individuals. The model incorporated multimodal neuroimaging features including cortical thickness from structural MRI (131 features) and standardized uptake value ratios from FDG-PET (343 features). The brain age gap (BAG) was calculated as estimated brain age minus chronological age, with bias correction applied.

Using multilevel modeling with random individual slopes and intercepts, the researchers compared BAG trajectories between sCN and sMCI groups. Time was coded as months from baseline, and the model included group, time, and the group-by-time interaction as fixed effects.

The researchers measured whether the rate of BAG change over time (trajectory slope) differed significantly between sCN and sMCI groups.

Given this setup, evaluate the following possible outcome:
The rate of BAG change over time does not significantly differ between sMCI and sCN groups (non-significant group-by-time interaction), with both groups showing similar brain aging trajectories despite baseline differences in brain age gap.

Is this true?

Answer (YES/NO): YES